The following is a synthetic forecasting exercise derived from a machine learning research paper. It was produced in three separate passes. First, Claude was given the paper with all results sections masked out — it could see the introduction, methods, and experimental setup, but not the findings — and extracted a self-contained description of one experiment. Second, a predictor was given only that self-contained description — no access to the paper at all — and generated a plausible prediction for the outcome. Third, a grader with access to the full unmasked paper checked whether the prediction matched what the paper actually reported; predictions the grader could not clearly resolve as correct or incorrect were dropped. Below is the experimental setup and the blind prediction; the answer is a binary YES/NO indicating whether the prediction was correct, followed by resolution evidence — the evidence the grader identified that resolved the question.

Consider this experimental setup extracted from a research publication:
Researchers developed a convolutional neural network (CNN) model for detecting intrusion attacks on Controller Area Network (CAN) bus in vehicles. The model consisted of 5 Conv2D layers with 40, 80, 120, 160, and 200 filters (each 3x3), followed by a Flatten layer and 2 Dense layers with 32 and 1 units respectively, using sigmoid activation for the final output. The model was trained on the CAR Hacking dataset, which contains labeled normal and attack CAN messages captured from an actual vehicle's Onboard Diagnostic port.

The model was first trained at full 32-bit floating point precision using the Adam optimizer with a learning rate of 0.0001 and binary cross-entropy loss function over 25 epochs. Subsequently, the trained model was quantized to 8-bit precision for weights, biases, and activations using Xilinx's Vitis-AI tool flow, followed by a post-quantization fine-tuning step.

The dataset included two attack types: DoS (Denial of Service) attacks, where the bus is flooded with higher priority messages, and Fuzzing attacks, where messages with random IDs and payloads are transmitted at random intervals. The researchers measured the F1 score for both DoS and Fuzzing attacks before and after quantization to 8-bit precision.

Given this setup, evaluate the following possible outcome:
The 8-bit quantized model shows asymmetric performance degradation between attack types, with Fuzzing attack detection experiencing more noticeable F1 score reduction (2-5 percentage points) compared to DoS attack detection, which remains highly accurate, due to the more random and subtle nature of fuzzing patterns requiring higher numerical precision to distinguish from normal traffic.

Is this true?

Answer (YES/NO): NO